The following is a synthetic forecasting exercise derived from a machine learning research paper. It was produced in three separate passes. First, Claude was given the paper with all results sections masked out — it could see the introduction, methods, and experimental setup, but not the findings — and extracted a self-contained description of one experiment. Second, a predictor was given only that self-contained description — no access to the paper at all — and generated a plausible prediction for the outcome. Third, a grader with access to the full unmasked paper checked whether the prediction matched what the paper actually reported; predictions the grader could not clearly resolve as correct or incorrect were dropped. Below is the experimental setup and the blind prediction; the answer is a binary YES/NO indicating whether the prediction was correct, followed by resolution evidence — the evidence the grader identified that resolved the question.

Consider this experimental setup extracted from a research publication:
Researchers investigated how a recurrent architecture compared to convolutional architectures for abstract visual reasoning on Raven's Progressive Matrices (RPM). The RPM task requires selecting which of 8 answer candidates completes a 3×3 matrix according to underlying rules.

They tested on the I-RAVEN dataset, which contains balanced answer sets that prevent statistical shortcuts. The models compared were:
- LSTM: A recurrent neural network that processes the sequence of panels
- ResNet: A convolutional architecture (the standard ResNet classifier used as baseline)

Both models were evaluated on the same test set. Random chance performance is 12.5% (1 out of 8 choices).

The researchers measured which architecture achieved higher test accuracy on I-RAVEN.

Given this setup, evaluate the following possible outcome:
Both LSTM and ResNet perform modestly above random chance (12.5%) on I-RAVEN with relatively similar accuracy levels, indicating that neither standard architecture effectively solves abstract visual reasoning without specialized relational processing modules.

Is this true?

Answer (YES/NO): NO